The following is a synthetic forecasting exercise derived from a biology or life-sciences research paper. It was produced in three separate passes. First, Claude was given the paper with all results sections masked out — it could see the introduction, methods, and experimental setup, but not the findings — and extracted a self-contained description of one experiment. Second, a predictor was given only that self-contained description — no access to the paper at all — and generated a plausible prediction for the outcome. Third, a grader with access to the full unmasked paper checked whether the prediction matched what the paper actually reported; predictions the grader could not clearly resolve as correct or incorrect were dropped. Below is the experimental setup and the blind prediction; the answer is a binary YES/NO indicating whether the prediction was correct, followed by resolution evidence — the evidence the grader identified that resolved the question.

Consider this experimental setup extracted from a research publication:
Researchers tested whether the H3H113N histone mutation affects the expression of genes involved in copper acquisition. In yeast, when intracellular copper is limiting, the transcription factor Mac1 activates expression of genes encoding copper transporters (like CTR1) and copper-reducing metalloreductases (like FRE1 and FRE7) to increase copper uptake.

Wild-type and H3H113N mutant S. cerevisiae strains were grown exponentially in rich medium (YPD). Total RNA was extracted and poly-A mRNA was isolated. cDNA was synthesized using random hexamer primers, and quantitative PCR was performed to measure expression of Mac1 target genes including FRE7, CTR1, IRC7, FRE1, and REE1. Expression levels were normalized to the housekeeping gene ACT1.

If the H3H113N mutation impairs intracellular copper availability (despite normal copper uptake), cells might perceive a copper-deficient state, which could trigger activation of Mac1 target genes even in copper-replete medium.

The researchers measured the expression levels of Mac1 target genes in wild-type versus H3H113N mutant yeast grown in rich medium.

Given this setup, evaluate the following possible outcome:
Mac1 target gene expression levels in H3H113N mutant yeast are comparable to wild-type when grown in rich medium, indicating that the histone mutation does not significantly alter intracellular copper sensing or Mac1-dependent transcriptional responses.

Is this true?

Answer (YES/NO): NO